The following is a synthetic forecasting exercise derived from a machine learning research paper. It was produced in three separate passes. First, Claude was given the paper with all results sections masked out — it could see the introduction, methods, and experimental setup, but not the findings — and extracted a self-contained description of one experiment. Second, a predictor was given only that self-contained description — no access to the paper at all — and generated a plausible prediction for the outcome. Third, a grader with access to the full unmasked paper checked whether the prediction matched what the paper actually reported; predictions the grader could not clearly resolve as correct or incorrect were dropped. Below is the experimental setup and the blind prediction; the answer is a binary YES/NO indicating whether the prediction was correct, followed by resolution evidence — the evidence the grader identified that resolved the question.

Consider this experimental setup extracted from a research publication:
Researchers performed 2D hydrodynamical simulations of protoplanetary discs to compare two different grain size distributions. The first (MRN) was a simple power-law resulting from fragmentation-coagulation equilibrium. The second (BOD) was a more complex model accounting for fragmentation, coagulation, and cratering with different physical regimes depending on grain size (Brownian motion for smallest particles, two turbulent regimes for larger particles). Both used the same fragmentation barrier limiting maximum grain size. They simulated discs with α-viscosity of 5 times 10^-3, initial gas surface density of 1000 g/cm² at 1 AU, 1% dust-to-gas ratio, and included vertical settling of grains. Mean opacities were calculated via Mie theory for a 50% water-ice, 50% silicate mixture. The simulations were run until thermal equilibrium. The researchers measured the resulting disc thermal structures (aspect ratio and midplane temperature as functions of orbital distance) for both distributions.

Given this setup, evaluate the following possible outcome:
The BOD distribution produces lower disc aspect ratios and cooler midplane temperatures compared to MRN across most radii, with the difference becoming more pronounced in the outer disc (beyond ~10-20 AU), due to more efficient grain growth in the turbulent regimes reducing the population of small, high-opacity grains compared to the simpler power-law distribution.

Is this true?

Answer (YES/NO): NO